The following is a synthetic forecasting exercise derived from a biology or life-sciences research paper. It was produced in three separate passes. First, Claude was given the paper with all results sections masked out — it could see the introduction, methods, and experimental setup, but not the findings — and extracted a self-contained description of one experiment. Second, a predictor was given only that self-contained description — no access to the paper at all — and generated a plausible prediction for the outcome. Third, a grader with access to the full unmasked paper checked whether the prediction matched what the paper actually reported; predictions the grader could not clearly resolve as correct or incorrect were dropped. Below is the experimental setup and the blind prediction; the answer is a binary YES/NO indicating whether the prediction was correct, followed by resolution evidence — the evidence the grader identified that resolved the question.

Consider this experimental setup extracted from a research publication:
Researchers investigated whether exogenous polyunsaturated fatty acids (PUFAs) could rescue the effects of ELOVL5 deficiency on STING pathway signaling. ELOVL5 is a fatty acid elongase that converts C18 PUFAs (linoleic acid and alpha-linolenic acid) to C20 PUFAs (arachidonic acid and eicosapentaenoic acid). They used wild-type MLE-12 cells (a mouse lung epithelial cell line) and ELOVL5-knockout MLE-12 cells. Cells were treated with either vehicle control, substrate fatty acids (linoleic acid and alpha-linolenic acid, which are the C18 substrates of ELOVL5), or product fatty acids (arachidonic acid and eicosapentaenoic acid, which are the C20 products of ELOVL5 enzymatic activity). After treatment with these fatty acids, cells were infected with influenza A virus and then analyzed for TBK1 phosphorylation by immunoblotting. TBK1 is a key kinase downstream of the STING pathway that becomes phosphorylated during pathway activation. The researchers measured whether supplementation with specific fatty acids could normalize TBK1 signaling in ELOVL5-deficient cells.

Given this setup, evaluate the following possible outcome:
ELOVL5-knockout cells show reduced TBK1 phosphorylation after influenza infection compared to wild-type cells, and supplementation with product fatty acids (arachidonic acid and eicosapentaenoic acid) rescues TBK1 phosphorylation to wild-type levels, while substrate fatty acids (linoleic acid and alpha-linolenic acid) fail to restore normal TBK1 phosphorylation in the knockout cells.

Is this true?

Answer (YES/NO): NO